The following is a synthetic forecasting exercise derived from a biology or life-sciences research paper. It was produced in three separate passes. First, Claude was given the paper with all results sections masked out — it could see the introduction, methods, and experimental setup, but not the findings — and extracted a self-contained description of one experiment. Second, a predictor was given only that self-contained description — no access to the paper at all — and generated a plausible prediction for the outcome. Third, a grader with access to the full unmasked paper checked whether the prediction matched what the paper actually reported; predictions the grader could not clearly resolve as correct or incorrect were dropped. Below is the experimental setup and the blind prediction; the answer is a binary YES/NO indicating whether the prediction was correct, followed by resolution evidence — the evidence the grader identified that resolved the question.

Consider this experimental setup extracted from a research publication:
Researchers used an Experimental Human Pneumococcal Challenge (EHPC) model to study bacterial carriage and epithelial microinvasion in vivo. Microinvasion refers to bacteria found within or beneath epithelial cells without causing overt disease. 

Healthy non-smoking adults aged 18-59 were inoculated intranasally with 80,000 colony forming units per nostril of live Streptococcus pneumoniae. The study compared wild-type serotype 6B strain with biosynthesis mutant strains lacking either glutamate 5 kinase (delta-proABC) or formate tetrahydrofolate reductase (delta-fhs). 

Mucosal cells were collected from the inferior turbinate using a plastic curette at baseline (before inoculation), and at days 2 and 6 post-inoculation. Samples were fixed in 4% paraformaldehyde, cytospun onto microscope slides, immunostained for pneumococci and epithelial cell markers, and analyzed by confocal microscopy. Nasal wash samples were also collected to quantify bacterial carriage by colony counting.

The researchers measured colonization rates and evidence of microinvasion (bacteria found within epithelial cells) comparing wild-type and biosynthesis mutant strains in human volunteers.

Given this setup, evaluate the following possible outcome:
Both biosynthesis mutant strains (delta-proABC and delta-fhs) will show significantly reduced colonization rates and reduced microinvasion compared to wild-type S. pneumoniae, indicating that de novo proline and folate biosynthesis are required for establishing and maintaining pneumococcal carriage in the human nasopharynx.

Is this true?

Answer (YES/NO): NO